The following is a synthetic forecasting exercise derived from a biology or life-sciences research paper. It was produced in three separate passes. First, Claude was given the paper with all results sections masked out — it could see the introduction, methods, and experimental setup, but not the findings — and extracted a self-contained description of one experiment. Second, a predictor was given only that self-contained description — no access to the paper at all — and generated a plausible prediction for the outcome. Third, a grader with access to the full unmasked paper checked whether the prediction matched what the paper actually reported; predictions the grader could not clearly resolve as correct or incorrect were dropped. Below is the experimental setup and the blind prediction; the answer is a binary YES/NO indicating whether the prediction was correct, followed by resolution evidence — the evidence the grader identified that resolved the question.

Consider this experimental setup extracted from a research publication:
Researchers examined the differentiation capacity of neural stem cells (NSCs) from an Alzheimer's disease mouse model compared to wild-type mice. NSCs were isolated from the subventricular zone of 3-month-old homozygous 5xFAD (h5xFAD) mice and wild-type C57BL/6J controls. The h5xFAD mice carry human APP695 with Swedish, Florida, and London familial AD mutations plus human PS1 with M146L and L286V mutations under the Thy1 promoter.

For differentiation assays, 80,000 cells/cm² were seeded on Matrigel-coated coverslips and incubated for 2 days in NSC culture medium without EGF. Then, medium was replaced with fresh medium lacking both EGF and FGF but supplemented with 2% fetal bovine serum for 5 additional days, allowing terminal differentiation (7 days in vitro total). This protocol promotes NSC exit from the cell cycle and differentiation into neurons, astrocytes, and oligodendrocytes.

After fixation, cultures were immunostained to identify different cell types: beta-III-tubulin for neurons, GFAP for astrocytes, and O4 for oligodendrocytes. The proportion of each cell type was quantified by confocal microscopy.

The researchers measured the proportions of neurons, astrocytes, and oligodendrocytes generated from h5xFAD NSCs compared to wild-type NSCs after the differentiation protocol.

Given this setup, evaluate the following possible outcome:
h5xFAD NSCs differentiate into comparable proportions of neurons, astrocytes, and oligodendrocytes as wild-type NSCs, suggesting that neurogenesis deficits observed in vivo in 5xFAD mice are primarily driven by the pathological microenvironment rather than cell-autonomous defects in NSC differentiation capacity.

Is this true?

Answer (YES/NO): NO